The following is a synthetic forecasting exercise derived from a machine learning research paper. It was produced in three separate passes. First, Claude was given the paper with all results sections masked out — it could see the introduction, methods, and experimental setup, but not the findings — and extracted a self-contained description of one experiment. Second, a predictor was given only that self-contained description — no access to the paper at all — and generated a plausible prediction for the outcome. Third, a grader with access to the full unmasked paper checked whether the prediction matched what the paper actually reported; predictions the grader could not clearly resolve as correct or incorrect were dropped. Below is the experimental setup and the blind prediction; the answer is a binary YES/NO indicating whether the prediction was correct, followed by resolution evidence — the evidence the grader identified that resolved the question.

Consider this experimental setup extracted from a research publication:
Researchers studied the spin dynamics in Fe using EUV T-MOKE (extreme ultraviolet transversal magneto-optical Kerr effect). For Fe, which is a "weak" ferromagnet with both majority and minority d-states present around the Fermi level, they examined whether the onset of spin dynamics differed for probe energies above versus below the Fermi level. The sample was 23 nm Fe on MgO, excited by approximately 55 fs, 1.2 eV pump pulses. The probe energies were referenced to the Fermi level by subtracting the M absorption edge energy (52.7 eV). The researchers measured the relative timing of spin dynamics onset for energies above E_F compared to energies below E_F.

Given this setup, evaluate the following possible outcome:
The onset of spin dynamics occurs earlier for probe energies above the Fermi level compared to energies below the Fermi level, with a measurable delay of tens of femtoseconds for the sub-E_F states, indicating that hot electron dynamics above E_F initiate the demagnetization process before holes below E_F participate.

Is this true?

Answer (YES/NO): NO